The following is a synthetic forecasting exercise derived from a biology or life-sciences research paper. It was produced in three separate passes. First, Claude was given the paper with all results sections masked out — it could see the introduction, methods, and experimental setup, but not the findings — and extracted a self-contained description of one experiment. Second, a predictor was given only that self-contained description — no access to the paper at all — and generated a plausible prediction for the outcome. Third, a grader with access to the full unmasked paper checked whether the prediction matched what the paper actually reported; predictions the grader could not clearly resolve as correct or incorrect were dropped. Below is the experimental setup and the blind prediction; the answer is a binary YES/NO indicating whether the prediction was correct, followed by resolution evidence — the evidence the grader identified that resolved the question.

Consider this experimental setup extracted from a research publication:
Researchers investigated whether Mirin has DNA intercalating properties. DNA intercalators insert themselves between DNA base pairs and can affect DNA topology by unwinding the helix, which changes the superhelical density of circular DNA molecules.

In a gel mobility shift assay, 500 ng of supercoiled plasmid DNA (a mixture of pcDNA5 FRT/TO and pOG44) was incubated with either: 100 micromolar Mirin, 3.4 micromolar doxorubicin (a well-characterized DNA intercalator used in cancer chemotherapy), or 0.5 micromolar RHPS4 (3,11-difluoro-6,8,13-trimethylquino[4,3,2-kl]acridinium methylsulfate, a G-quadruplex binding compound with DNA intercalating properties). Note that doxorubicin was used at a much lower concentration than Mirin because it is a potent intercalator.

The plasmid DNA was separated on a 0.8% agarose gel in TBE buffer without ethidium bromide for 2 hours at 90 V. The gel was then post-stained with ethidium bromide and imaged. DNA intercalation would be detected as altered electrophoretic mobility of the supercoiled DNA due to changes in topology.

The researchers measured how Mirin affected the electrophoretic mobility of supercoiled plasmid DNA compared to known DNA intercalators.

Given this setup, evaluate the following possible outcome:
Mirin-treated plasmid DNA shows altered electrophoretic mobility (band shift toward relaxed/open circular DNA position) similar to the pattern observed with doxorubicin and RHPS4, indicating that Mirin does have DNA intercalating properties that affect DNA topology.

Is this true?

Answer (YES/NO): NO